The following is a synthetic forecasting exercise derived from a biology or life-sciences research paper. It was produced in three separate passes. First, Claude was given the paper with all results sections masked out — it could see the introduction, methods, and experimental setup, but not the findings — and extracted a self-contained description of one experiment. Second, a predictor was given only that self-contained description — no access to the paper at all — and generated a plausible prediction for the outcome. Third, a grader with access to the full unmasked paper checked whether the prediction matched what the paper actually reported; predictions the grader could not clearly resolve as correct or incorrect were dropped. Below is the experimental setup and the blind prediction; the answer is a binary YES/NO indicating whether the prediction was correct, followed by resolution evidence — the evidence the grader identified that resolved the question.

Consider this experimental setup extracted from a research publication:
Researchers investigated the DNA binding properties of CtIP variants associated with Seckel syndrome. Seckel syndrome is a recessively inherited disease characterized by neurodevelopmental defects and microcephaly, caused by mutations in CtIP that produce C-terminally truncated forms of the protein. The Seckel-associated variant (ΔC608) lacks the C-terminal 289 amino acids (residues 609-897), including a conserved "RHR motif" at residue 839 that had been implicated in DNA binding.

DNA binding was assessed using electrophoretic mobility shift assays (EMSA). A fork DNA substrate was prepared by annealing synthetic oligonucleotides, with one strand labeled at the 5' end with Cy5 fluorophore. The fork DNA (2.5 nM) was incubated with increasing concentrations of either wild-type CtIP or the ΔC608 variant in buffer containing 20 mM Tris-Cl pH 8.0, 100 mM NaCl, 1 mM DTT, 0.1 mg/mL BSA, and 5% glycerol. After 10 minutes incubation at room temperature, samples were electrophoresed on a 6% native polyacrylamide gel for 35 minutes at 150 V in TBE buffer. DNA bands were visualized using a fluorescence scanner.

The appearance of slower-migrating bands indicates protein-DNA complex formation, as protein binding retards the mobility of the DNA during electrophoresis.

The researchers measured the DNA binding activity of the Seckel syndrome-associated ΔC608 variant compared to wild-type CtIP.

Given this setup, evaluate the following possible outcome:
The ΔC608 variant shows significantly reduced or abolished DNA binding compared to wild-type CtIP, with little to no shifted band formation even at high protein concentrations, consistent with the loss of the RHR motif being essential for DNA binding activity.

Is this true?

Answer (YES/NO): YES